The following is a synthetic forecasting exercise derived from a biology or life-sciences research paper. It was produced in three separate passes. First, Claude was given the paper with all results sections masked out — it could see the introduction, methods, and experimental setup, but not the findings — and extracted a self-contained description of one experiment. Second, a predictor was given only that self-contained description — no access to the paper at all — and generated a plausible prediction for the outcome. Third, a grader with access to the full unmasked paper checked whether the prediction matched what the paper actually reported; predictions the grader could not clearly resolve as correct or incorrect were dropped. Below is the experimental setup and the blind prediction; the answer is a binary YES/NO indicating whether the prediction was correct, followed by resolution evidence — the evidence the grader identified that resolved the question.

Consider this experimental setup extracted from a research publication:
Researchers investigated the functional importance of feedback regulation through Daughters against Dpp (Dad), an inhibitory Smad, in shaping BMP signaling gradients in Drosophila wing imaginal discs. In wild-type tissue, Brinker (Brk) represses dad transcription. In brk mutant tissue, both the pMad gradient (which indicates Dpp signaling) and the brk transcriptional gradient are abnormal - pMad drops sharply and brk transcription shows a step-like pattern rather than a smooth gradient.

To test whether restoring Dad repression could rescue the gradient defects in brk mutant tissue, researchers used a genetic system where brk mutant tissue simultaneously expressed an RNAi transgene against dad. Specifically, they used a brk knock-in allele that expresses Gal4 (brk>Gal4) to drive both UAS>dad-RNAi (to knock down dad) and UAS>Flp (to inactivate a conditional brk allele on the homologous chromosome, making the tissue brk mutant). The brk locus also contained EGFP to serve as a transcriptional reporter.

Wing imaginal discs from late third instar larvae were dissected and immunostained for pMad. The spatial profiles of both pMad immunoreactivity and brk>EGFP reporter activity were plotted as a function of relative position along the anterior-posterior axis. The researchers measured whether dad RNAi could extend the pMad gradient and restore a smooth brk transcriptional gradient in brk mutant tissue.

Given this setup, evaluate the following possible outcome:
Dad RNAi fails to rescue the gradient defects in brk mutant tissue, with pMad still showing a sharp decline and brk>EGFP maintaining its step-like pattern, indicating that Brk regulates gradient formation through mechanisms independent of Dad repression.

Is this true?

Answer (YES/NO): NO